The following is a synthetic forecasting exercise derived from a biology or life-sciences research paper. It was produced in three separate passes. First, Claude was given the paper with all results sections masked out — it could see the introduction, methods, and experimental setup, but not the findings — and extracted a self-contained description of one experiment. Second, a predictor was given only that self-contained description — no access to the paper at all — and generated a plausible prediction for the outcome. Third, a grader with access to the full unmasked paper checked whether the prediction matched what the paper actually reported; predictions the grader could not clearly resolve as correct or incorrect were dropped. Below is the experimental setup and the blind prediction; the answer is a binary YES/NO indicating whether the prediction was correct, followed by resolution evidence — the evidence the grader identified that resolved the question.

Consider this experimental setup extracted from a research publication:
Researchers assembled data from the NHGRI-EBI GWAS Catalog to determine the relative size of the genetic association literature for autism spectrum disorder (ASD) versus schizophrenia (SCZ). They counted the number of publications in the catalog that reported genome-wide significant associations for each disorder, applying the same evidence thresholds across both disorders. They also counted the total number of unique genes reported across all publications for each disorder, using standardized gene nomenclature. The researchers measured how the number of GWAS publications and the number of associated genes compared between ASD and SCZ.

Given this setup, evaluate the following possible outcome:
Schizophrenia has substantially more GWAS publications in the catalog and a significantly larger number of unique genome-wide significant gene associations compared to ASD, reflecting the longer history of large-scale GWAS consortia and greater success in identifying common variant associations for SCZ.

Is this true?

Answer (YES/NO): YES